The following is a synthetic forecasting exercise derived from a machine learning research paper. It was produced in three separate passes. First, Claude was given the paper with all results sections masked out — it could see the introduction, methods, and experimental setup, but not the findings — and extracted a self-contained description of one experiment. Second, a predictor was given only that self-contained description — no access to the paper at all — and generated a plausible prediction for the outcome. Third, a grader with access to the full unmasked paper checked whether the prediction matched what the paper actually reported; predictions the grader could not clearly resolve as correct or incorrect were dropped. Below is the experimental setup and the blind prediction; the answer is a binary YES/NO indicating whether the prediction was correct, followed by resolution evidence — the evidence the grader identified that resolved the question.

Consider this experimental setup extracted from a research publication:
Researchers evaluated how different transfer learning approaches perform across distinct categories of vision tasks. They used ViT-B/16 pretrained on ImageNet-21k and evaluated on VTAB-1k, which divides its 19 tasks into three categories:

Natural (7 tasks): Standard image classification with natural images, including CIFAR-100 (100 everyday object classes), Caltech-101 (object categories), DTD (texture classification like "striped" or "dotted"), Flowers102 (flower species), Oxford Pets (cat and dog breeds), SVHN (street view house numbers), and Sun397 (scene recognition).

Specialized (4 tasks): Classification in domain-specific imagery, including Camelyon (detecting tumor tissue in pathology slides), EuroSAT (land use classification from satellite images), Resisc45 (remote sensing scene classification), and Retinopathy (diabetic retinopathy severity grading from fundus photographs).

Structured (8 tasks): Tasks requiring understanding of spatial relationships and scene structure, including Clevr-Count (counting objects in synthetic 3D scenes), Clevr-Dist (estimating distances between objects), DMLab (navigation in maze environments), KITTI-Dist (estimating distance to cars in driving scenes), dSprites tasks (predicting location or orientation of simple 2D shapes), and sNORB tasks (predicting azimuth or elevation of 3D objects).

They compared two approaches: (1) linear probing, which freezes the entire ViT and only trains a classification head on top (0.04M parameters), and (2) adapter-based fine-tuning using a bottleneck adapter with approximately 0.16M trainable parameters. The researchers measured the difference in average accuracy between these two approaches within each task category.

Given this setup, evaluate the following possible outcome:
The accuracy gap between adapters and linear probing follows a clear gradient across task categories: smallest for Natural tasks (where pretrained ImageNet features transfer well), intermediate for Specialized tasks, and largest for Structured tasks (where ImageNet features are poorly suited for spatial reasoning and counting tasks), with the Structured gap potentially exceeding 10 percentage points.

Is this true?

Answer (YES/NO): NO